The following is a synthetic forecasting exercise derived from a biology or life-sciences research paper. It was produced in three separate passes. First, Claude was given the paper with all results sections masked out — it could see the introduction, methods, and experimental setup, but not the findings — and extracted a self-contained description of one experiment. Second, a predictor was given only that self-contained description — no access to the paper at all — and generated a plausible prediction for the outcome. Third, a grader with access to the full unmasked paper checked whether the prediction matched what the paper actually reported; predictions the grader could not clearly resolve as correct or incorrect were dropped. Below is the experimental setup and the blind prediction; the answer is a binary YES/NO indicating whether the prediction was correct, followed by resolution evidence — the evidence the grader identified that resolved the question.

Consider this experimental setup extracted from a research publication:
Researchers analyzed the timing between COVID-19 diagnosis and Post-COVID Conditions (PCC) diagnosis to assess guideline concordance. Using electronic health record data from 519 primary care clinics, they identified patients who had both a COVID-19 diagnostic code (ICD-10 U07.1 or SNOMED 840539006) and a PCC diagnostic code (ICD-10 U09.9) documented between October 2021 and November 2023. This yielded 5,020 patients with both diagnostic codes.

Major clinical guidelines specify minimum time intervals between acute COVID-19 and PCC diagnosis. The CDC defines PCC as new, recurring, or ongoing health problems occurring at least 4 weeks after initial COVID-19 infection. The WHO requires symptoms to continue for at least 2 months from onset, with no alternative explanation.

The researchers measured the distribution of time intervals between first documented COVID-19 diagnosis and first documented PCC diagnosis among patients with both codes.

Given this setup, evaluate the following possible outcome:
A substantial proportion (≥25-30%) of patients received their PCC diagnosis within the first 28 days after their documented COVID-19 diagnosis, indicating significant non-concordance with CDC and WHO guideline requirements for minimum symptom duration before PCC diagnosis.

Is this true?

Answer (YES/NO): YES